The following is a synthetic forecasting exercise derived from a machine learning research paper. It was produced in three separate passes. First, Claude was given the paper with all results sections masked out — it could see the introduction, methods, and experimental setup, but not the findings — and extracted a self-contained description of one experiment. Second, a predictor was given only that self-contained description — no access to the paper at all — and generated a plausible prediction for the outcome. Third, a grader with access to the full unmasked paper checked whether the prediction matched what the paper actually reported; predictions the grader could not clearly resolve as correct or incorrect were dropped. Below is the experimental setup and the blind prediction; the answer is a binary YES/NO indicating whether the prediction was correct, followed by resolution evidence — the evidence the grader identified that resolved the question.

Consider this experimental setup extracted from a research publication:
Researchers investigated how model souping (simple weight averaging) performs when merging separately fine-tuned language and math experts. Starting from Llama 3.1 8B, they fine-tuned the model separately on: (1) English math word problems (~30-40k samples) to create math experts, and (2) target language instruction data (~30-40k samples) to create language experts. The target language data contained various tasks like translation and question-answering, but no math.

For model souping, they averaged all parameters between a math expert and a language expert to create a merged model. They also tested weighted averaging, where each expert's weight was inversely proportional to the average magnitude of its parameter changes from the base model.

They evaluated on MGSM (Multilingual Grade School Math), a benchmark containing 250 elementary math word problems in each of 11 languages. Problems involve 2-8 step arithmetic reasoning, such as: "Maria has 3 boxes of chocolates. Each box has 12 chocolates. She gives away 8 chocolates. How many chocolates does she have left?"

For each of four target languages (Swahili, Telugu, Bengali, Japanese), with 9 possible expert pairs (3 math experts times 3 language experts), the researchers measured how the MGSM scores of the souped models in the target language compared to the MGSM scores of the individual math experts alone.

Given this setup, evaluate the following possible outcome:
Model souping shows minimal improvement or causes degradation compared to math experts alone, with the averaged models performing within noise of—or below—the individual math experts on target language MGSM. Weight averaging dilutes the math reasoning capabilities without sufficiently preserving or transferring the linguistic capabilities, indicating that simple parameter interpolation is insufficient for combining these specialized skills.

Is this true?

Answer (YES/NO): YES